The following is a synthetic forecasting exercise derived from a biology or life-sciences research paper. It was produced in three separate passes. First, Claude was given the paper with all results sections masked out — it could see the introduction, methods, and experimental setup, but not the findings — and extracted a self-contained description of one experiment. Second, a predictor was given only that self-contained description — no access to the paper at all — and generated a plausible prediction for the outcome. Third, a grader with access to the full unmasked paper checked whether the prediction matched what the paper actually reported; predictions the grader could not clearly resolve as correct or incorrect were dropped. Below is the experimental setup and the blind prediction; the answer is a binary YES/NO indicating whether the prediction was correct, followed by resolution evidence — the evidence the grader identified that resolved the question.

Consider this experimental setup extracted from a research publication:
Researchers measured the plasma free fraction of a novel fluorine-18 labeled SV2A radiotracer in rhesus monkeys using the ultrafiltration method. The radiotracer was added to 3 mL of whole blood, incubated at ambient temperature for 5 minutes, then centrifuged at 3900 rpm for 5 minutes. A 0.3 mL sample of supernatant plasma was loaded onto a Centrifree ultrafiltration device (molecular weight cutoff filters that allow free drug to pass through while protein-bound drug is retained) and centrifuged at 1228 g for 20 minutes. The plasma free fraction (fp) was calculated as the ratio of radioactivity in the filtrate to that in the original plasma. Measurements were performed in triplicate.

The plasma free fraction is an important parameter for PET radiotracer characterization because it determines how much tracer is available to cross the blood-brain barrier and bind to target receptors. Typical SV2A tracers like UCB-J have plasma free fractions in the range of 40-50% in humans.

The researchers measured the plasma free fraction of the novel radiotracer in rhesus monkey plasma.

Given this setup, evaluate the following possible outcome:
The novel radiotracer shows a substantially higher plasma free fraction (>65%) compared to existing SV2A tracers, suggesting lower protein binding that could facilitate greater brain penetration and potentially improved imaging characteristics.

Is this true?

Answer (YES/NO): YES